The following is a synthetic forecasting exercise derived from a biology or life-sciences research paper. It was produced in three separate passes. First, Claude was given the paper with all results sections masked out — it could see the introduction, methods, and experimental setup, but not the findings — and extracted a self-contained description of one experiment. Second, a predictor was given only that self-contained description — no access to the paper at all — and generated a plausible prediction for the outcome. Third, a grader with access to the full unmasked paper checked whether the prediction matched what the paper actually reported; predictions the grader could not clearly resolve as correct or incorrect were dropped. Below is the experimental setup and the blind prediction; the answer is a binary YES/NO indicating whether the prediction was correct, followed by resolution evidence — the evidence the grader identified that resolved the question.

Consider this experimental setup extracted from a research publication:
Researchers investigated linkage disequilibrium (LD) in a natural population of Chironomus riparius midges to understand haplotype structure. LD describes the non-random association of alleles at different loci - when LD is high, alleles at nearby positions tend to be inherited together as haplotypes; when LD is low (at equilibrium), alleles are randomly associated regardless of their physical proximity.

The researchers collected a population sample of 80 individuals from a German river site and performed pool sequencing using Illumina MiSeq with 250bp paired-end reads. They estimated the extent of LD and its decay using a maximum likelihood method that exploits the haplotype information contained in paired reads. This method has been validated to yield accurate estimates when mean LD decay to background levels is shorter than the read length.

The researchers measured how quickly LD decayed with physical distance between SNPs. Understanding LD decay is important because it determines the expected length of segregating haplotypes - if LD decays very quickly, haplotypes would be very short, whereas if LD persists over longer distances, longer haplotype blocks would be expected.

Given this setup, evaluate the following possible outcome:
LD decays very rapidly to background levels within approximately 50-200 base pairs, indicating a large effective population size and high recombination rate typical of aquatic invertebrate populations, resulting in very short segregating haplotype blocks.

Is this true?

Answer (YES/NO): YES